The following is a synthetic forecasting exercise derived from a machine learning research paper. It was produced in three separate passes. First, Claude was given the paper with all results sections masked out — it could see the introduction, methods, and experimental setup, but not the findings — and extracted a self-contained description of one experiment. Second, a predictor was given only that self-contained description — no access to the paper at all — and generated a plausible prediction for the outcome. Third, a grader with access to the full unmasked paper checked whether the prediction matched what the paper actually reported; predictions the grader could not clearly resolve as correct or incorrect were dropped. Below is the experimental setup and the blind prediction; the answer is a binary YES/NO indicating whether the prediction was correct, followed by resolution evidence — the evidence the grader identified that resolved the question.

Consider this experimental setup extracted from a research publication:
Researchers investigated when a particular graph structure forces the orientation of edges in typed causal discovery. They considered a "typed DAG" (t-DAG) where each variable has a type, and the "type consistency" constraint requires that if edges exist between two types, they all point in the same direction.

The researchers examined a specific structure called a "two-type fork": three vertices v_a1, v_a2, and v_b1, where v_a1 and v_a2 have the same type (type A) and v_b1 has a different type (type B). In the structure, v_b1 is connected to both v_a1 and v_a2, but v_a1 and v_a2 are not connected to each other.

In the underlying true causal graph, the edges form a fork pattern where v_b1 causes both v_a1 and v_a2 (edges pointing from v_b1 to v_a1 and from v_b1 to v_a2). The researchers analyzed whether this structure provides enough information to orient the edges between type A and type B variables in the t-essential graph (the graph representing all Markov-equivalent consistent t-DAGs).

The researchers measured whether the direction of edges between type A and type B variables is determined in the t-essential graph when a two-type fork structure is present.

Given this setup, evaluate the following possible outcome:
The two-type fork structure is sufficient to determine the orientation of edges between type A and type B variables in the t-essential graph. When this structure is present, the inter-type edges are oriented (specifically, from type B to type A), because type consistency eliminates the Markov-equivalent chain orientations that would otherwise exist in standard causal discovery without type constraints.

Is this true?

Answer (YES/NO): YES